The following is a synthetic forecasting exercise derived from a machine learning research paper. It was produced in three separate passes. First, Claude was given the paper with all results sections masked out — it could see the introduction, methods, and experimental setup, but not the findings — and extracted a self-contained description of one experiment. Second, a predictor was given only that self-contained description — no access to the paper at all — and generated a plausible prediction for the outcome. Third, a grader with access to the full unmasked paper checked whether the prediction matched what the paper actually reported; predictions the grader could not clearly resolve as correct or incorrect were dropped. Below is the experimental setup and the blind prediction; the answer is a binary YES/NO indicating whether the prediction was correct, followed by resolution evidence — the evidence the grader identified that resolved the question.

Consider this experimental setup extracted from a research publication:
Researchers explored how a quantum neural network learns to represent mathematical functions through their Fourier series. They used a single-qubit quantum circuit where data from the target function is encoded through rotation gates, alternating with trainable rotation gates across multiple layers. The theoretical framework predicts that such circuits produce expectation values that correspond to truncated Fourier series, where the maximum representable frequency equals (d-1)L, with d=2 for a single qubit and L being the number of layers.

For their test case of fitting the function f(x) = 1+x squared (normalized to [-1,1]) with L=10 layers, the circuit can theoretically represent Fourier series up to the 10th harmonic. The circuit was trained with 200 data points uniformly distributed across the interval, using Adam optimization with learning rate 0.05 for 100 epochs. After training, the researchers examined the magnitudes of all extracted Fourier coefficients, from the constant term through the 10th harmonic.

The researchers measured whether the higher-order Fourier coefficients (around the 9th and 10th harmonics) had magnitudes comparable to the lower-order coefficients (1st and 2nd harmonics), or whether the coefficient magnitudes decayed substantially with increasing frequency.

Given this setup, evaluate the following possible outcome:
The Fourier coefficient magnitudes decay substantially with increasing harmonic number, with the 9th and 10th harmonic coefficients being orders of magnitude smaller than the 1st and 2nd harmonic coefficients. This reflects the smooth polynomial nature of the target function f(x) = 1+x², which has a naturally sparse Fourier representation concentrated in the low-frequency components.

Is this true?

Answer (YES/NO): YES